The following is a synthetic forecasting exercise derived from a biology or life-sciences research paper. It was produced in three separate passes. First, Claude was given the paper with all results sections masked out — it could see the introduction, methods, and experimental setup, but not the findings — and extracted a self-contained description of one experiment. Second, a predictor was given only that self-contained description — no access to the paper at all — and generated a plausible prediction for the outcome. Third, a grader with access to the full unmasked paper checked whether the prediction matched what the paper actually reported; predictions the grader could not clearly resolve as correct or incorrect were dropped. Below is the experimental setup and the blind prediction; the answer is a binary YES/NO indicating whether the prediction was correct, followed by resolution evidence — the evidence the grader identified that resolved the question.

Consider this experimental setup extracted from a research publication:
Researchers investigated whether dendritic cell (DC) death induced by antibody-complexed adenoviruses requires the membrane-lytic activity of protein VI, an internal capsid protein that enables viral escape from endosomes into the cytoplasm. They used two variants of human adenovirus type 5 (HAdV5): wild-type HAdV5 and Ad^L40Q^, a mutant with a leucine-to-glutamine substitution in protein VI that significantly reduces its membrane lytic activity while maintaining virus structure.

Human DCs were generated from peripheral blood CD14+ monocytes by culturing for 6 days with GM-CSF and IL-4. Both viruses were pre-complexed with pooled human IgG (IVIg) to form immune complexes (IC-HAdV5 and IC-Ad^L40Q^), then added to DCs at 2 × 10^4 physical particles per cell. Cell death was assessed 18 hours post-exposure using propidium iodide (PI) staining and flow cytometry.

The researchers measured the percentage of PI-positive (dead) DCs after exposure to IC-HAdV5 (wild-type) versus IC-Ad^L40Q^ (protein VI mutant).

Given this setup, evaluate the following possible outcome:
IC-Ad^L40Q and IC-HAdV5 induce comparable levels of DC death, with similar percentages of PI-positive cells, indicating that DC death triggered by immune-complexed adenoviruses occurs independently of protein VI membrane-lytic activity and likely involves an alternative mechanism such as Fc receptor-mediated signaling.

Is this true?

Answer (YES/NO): NO